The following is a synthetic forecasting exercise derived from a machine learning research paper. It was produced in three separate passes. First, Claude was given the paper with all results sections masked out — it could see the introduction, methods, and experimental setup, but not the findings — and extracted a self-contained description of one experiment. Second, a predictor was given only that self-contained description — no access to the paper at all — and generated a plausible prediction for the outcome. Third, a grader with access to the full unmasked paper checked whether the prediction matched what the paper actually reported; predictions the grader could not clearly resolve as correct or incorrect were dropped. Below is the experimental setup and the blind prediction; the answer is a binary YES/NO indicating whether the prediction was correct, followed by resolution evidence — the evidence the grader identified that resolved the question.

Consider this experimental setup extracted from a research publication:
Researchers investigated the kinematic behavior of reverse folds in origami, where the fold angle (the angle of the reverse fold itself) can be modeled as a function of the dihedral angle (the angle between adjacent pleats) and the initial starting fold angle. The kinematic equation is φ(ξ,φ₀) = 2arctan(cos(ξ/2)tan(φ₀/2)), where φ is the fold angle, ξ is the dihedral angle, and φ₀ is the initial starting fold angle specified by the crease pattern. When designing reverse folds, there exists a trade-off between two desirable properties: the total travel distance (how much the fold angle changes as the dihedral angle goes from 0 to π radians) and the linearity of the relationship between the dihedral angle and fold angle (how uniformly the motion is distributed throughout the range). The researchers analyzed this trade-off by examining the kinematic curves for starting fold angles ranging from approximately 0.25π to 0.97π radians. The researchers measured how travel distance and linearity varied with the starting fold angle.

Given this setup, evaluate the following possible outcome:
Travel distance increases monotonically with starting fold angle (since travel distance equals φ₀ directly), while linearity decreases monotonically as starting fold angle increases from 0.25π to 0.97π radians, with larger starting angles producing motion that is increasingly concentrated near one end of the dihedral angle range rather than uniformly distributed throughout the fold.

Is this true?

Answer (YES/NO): YES